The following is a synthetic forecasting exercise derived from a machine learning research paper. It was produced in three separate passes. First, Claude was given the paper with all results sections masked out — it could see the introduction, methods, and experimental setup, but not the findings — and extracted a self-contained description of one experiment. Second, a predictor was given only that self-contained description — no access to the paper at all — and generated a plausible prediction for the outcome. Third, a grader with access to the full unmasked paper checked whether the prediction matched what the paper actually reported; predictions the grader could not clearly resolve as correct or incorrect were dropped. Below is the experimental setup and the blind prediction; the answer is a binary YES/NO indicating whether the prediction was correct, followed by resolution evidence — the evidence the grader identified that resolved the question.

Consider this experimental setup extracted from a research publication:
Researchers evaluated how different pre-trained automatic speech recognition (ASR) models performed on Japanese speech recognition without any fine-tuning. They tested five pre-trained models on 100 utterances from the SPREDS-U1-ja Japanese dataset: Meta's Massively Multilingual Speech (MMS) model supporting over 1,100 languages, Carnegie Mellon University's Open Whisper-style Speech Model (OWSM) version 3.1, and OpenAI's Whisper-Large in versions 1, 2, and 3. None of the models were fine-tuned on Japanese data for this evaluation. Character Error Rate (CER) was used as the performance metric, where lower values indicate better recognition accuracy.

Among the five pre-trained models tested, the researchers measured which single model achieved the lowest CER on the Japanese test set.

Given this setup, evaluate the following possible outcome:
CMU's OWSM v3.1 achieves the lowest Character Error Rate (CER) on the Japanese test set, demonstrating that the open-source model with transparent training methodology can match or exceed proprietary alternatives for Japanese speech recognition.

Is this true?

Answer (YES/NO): NO